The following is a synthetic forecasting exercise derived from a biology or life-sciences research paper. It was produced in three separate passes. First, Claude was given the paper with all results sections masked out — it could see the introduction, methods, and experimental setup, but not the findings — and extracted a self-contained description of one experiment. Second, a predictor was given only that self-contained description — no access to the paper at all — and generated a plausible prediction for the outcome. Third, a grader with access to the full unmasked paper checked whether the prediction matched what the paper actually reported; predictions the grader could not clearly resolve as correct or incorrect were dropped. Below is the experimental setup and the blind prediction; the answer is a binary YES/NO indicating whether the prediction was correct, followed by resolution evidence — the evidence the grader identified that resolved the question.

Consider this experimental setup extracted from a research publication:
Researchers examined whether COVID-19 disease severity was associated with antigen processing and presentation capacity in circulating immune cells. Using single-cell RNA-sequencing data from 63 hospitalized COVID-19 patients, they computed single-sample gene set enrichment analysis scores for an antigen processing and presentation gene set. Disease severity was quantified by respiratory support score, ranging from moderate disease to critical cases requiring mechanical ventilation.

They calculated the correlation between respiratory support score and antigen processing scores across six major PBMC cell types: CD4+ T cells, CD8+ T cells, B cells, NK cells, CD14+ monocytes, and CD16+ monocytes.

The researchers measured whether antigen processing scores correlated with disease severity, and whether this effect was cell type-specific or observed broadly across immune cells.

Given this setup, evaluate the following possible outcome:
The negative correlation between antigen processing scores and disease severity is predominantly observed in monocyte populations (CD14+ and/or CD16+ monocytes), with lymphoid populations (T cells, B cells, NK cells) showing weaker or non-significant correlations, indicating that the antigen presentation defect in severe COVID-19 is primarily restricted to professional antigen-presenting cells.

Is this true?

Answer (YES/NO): NO